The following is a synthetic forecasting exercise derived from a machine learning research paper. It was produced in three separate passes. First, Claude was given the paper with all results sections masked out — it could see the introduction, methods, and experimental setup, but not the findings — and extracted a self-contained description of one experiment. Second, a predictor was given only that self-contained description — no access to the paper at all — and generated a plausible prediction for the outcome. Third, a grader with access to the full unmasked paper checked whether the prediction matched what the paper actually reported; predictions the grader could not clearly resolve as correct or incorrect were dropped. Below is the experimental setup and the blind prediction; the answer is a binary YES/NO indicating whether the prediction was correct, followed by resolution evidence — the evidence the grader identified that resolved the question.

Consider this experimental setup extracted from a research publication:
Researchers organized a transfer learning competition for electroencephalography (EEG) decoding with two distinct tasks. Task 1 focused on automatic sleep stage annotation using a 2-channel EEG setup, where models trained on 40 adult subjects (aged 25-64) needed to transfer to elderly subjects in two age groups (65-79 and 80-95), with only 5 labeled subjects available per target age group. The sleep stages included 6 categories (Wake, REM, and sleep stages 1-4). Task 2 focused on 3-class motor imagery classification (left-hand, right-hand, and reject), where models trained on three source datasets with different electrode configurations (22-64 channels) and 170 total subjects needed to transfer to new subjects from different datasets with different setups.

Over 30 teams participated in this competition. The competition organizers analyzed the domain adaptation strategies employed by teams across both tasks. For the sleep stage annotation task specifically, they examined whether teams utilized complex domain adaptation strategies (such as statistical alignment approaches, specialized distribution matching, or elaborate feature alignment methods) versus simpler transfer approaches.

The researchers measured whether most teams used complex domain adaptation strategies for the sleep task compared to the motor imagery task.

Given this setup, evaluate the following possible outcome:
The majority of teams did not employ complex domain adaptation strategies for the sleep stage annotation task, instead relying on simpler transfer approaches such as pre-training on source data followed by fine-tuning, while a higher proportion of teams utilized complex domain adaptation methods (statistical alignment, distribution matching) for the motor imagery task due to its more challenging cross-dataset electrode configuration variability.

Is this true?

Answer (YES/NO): YES